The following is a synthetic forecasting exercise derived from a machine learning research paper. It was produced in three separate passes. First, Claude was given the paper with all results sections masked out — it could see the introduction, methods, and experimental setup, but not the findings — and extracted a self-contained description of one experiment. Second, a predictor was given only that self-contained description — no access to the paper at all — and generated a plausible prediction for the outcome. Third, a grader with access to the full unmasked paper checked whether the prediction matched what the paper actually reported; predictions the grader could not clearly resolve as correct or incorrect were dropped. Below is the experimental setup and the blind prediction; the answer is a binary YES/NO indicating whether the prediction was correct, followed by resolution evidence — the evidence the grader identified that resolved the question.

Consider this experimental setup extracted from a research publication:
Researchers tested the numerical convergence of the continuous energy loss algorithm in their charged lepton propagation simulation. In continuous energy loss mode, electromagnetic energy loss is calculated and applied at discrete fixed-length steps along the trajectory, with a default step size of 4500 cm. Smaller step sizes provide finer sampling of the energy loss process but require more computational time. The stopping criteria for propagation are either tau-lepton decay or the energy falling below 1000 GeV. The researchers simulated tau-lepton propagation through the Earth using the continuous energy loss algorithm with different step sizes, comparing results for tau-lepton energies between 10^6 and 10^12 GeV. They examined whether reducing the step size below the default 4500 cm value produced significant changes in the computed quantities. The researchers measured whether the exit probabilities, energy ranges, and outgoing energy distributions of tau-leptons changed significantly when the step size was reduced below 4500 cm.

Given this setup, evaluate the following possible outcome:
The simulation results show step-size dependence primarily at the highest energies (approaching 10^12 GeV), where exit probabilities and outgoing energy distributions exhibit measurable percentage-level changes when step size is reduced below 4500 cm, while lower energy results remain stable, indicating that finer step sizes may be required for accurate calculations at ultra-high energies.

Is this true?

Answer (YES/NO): NO